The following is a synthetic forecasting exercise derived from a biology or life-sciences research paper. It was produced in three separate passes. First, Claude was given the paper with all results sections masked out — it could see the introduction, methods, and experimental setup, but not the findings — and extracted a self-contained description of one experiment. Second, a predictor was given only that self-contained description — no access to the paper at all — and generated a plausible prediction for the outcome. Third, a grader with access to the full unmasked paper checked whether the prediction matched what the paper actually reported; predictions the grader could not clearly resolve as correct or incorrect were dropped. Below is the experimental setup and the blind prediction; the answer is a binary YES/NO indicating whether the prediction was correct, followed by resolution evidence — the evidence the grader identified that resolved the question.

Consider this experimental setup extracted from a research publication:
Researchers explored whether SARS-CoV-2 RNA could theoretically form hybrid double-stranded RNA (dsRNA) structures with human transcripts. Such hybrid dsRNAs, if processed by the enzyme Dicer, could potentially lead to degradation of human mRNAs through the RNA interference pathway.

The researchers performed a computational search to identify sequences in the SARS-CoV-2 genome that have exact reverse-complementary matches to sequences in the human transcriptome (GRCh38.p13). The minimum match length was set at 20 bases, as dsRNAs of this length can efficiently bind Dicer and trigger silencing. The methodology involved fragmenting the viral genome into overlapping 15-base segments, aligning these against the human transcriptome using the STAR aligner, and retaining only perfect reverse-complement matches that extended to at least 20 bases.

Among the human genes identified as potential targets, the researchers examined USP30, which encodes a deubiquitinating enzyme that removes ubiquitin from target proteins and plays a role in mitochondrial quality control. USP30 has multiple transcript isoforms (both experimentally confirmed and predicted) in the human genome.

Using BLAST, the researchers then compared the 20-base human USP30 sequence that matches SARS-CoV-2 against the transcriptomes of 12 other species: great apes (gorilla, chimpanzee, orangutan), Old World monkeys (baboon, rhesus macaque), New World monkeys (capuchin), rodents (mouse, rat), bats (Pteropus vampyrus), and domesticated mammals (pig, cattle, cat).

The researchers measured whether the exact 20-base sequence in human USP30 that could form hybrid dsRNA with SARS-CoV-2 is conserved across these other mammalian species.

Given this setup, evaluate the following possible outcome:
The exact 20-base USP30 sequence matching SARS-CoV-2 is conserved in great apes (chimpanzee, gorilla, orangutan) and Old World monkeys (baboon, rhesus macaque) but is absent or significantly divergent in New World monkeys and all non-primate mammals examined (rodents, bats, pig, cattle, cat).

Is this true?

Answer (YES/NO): NO